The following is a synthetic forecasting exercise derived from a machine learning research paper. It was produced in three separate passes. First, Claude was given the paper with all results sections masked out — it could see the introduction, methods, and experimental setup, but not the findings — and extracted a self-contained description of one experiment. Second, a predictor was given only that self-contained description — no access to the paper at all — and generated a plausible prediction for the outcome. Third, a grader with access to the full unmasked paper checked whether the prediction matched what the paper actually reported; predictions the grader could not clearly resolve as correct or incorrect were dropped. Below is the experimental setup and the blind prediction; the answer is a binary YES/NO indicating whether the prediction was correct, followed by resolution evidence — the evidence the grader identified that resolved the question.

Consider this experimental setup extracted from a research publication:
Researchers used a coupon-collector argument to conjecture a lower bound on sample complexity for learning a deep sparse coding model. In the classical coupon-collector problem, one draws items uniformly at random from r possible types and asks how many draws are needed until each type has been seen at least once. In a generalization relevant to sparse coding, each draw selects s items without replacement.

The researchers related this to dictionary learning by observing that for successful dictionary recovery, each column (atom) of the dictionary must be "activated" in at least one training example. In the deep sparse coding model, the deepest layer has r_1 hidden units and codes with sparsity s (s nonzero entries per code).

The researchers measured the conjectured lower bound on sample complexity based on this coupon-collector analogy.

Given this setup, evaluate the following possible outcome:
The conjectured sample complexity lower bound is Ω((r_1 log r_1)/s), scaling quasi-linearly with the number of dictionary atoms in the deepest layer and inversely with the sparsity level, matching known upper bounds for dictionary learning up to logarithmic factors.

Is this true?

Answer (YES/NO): NO